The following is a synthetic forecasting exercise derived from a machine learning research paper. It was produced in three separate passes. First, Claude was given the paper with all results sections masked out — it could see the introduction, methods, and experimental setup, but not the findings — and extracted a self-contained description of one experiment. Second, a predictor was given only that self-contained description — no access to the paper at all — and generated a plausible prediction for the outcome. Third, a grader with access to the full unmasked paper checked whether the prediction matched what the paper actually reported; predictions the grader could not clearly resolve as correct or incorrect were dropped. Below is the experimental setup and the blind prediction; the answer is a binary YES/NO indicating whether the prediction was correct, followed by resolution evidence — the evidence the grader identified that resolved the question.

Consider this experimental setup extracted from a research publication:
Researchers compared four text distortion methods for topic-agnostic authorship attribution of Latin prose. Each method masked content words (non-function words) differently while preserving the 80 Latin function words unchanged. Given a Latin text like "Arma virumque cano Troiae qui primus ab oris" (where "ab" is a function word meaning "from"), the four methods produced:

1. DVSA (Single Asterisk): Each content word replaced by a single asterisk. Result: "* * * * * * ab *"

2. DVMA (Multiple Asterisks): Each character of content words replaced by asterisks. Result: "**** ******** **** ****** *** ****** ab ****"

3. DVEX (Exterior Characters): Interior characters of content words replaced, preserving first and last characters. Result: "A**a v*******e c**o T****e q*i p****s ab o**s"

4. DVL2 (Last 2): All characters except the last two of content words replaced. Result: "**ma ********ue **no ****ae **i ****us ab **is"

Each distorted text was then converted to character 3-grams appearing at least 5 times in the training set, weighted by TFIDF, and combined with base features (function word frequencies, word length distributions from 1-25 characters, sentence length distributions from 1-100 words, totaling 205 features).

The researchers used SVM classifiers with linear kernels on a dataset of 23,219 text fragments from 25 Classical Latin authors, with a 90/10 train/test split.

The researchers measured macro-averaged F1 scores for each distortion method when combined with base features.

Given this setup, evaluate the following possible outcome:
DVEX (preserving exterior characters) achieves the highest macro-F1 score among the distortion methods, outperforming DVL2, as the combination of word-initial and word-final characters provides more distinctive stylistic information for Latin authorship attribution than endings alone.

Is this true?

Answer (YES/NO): YES